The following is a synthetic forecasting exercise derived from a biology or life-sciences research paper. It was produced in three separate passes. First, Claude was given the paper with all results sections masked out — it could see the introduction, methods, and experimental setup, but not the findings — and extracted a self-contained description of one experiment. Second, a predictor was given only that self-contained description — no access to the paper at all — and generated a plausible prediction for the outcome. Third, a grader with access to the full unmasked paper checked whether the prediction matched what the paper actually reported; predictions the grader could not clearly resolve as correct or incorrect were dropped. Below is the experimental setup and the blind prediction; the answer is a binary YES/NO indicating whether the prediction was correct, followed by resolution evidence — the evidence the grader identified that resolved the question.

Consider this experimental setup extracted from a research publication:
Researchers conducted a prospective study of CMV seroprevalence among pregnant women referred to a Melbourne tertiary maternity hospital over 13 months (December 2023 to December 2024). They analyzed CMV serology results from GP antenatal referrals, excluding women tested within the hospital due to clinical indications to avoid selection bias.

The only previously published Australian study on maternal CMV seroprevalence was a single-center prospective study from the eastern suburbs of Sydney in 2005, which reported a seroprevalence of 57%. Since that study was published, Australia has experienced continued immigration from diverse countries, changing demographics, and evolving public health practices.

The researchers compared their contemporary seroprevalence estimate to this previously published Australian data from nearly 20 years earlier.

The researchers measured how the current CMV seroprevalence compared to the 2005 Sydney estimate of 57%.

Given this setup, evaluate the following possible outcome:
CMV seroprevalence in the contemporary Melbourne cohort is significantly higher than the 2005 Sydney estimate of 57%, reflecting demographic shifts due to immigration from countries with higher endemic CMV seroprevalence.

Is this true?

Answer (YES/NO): YES